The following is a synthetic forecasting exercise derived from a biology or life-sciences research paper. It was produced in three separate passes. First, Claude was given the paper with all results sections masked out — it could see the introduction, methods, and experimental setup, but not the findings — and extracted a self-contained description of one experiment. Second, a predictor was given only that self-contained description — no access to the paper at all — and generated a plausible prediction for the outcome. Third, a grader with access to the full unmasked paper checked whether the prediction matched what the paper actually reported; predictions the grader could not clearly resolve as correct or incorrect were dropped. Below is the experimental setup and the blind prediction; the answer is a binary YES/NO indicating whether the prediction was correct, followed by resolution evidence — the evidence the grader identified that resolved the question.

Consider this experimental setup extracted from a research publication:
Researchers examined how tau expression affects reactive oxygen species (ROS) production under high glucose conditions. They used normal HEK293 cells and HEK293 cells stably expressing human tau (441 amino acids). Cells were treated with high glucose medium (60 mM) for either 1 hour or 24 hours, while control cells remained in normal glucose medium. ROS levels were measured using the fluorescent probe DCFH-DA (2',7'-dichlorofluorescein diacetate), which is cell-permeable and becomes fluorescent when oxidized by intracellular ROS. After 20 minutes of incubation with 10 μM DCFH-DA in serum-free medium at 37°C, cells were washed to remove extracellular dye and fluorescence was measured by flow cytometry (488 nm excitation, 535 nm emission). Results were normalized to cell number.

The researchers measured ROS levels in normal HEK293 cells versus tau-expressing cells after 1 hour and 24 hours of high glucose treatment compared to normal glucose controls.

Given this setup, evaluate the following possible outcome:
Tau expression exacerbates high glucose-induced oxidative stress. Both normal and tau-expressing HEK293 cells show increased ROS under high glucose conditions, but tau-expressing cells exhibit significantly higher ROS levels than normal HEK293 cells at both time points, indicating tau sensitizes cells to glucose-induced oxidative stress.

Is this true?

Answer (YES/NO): NO